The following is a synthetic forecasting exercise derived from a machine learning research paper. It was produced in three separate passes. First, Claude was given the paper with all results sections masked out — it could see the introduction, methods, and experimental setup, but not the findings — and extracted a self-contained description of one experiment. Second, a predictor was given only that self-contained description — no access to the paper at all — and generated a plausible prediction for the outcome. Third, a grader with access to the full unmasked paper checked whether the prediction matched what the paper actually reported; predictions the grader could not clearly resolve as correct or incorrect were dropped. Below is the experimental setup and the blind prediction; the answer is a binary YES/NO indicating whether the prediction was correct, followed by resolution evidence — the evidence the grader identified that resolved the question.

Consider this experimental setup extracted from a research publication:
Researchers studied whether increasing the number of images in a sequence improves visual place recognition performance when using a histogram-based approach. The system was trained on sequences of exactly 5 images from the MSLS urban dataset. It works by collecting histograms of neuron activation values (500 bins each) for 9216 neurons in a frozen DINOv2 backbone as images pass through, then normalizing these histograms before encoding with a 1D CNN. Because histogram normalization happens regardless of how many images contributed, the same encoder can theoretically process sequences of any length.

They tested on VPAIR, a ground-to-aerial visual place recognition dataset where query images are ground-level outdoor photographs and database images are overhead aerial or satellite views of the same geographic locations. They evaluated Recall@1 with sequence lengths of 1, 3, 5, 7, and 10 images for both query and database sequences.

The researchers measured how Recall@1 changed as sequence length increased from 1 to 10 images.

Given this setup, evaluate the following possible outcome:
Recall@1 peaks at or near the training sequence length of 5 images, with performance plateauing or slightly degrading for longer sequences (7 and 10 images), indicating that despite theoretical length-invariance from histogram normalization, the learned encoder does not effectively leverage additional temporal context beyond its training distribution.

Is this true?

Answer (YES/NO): NO